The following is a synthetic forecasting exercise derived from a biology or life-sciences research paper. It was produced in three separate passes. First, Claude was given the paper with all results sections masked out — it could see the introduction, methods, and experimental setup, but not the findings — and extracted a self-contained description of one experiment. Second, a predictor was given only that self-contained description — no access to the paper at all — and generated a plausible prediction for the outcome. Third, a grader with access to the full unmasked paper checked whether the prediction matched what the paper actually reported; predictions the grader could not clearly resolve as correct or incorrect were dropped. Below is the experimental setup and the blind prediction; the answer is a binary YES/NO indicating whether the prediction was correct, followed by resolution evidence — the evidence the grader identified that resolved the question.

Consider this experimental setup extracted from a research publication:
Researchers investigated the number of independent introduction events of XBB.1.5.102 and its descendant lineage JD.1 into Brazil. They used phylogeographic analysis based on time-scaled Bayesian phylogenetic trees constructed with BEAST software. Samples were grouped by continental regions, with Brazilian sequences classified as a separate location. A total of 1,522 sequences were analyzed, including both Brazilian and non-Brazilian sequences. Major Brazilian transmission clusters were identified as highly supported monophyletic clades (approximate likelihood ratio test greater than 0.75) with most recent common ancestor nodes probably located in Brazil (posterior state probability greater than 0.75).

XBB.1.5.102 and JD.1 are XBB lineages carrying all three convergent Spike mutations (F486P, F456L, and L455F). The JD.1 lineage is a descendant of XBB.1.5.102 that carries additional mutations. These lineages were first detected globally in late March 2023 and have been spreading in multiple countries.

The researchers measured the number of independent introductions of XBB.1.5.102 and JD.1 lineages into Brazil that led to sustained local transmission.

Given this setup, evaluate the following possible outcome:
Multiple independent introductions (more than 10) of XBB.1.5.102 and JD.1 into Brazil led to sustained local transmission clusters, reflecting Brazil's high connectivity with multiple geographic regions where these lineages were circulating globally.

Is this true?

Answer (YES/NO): NO